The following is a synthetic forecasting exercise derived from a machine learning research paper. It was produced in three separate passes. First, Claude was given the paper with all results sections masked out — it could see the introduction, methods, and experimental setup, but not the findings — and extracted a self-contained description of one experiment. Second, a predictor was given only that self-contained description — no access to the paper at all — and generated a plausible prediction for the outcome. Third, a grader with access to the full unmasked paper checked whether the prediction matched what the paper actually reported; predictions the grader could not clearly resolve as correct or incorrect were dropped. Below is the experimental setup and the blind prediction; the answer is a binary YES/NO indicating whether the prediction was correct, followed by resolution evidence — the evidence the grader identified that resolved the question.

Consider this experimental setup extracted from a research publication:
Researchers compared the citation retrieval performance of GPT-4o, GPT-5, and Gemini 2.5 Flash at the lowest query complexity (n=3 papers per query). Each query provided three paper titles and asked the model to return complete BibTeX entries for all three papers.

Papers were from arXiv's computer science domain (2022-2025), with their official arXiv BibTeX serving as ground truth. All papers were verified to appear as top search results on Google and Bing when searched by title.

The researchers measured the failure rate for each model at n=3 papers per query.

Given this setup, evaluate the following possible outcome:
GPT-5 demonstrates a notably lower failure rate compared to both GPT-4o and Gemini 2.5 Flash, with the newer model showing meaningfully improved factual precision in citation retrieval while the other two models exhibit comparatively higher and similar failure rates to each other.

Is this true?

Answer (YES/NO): NO